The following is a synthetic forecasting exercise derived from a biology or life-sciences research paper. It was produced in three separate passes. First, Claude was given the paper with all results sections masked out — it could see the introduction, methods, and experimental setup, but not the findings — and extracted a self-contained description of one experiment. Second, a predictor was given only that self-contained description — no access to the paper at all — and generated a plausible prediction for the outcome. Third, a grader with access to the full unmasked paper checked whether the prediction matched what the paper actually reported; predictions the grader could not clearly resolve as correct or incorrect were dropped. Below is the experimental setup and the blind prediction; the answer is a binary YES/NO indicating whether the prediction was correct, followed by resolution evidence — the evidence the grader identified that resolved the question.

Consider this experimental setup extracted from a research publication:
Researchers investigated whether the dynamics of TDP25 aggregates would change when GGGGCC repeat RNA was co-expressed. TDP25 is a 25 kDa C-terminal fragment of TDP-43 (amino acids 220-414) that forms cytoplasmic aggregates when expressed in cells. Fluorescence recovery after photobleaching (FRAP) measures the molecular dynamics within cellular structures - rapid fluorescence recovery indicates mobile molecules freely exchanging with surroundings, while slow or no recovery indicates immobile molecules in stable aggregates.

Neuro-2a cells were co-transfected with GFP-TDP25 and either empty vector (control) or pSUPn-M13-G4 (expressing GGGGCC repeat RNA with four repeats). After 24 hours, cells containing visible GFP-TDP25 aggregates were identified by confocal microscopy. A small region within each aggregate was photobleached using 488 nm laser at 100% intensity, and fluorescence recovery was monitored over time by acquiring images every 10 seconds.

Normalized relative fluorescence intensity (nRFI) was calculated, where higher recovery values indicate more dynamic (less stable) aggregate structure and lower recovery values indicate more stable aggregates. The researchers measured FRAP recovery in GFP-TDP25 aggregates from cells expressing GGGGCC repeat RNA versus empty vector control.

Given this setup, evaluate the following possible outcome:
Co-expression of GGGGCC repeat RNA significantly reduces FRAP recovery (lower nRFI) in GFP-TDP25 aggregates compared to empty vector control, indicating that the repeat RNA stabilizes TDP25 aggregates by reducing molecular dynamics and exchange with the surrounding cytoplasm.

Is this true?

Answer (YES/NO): NO